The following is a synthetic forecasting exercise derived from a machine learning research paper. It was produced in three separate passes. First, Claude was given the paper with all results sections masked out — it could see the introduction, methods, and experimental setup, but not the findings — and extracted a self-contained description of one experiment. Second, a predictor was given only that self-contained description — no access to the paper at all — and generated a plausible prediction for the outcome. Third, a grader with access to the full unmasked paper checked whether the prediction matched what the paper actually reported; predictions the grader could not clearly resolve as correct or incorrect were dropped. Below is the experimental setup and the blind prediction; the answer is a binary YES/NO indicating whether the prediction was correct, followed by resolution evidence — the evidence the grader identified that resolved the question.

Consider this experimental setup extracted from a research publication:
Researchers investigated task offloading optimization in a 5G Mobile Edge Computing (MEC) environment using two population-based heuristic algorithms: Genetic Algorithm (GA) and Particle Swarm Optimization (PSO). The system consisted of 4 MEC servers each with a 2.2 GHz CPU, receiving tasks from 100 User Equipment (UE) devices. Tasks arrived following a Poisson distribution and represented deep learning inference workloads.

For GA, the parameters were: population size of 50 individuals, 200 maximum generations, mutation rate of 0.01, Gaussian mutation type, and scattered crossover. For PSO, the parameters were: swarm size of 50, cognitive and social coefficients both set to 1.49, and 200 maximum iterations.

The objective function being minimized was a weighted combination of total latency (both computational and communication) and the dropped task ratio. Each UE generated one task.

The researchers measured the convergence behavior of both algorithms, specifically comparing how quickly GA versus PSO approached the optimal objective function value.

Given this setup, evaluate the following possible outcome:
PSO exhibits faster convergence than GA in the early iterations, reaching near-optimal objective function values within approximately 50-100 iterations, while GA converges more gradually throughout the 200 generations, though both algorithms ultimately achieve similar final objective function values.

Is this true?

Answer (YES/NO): NO